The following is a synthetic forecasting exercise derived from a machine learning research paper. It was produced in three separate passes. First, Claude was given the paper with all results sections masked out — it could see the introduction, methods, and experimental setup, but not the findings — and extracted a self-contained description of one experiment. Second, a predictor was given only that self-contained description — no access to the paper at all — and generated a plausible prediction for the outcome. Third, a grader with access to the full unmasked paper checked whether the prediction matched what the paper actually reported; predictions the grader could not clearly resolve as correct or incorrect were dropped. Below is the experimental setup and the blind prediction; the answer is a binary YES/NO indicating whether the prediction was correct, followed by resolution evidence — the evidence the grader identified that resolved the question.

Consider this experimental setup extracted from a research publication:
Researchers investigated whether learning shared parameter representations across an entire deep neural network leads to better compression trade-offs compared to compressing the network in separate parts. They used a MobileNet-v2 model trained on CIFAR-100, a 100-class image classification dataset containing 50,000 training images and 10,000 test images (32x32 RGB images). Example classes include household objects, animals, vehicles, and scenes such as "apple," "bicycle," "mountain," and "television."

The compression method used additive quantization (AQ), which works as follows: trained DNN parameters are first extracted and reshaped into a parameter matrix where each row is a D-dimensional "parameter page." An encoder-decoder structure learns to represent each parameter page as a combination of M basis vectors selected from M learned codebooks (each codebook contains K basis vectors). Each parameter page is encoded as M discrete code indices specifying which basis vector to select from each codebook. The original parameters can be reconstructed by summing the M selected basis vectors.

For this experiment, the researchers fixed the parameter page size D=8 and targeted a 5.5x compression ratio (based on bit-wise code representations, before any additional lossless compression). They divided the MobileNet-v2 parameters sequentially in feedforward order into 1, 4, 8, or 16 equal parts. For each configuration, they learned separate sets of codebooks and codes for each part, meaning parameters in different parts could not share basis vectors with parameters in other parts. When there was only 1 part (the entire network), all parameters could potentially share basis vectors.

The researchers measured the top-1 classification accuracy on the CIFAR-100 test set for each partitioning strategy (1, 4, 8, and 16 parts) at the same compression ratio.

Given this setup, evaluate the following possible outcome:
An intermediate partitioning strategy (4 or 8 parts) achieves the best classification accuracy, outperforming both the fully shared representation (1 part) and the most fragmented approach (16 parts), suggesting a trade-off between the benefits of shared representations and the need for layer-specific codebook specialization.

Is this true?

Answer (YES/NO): NO